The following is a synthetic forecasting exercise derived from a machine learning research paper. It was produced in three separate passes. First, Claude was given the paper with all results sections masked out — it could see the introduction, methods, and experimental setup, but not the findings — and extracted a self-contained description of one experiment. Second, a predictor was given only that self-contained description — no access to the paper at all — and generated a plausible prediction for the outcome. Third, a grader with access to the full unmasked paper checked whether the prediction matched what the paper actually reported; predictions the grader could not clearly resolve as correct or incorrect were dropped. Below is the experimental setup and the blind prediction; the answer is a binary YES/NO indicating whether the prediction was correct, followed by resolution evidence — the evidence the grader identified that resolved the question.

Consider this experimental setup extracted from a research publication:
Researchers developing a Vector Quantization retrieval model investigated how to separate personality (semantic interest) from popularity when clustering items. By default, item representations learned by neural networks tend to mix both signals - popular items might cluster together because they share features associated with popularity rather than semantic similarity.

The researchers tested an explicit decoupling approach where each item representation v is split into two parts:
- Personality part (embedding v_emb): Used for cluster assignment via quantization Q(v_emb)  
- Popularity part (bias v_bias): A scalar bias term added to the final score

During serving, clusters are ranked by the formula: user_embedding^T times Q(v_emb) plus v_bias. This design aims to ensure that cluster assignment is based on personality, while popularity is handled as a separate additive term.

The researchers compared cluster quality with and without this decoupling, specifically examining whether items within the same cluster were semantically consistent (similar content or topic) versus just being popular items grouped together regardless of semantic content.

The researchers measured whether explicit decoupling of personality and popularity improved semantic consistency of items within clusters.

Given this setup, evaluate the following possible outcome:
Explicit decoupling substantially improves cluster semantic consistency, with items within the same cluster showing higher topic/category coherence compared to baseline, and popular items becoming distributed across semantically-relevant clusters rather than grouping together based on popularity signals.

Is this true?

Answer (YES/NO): NO